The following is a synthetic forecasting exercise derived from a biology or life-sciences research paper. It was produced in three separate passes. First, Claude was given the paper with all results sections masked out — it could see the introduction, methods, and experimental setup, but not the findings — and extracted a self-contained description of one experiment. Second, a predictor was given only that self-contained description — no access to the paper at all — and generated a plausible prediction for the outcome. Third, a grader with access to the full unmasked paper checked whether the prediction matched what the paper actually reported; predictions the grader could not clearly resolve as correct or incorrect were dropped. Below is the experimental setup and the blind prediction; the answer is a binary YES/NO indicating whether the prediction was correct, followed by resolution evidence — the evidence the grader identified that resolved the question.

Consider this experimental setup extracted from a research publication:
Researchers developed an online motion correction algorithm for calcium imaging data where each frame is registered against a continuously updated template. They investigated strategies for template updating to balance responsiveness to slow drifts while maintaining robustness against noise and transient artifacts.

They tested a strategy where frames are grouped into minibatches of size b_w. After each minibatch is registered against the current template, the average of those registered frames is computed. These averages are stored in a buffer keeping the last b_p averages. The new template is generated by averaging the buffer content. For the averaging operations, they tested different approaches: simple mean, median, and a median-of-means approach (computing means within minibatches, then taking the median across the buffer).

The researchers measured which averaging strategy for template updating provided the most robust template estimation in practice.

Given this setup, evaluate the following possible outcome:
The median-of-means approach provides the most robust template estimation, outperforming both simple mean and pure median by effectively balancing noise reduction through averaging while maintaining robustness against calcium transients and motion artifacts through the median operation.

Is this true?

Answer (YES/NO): YES